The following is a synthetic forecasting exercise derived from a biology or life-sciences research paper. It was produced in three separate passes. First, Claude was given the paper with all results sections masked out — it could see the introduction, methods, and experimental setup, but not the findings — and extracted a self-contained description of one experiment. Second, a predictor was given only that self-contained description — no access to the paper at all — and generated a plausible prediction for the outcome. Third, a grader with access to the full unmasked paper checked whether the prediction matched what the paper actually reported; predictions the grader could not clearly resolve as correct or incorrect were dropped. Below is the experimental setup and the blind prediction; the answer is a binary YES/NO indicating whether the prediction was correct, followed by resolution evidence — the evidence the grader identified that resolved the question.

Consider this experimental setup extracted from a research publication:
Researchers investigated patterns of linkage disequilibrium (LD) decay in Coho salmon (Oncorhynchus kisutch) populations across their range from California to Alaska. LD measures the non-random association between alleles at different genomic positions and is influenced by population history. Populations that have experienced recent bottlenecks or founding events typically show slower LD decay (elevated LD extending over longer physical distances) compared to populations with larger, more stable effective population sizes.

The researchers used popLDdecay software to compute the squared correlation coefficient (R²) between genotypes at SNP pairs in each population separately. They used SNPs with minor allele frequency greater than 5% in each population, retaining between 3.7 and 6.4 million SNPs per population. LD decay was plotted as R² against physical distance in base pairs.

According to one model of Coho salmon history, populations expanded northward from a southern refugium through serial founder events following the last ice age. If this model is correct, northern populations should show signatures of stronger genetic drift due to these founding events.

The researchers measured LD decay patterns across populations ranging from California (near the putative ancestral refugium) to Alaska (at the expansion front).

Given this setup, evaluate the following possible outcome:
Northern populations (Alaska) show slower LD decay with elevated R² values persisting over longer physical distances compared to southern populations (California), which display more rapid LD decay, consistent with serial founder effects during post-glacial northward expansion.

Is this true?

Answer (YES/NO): NO